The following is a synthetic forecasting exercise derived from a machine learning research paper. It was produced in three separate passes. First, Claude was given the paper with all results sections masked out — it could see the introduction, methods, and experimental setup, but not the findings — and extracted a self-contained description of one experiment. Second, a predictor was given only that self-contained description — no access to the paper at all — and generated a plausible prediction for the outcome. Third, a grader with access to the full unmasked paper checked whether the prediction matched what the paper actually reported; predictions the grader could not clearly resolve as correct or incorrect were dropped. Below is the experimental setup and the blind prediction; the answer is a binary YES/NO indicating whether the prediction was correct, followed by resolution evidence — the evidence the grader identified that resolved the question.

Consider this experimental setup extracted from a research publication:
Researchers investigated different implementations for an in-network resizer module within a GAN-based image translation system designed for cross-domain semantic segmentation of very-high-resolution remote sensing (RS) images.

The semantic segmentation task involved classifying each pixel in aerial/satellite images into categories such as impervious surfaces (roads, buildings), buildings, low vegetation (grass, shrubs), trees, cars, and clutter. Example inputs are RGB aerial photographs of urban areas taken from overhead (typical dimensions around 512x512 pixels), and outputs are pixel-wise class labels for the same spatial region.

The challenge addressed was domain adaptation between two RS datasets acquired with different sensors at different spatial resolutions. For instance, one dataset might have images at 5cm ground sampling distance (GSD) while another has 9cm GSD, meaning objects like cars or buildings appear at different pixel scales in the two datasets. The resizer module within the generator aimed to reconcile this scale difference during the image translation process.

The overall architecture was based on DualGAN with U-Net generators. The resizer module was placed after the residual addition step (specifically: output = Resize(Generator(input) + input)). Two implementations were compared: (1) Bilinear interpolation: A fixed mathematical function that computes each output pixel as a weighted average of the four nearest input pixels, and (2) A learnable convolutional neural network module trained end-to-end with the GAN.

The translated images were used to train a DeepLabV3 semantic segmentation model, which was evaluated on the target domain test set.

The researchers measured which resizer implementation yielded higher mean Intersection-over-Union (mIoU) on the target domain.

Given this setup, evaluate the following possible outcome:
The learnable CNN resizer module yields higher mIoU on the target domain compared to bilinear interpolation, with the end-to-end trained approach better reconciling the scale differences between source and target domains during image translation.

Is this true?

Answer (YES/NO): NO